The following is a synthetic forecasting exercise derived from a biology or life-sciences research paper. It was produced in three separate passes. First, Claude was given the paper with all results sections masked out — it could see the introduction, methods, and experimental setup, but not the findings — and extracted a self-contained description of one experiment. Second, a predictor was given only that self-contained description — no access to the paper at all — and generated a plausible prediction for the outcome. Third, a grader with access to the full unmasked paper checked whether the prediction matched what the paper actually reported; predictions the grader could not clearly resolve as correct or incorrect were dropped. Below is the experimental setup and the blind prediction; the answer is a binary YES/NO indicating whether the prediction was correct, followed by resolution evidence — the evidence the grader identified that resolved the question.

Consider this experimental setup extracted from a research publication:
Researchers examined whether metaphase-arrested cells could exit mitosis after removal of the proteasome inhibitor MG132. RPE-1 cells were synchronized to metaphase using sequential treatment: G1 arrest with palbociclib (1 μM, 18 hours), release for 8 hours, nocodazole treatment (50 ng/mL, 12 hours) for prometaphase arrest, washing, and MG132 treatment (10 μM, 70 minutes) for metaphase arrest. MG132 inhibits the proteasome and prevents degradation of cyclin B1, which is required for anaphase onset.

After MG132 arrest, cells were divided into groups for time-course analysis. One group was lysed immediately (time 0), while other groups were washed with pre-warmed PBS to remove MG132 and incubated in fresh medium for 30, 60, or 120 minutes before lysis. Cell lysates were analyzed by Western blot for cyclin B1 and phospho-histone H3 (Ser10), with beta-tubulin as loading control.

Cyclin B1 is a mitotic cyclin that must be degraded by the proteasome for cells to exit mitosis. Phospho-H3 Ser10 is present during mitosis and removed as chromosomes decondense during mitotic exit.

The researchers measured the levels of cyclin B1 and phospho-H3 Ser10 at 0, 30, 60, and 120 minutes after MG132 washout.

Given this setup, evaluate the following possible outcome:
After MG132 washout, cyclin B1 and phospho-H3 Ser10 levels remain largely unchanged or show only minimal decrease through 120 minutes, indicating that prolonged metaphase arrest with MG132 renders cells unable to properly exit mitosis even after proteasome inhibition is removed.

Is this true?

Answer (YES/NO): NO